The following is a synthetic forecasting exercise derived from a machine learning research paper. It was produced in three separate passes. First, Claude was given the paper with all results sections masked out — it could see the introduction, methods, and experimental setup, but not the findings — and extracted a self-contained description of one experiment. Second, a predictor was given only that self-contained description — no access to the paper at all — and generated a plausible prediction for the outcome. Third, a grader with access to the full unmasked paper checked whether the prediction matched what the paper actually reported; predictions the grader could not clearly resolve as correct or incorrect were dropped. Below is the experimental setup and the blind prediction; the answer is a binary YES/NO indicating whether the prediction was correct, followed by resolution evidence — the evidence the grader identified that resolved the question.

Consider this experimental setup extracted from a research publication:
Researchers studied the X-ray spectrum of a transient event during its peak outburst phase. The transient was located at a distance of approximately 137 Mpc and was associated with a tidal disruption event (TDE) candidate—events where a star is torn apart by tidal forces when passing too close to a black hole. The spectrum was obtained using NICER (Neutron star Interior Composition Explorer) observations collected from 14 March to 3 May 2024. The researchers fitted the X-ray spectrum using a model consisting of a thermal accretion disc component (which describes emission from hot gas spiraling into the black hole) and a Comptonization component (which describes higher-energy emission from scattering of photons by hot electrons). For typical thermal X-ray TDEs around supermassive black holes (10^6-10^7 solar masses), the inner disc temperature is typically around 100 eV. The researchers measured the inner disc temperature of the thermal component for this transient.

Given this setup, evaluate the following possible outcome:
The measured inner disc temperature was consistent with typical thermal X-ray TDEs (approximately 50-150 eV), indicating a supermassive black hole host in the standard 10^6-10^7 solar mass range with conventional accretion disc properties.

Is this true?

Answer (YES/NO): NO